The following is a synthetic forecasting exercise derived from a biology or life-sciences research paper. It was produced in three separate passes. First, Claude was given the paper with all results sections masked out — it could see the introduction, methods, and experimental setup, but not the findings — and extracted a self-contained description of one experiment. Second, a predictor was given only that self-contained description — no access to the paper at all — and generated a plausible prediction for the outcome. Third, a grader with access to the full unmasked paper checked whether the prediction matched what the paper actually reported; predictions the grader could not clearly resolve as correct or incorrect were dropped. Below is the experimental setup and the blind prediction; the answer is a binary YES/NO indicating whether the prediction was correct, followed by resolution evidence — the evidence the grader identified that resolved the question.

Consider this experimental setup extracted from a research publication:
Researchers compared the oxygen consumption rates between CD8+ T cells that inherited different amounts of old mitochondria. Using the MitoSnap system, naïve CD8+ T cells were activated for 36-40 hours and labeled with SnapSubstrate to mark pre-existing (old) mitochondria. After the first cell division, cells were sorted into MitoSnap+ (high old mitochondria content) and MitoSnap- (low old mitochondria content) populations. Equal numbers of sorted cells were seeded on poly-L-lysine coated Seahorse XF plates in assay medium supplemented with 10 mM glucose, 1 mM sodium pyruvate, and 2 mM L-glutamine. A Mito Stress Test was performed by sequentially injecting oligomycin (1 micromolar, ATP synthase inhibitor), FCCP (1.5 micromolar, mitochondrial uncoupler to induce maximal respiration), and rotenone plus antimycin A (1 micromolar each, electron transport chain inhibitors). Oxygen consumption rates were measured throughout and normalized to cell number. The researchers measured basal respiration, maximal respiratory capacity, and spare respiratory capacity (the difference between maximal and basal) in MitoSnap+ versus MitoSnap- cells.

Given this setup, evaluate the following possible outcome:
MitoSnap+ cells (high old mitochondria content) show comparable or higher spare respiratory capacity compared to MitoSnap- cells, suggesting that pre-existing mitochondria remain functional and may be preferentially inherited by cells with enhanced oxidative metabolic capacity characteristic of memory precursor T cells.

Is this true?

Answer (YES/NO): NO